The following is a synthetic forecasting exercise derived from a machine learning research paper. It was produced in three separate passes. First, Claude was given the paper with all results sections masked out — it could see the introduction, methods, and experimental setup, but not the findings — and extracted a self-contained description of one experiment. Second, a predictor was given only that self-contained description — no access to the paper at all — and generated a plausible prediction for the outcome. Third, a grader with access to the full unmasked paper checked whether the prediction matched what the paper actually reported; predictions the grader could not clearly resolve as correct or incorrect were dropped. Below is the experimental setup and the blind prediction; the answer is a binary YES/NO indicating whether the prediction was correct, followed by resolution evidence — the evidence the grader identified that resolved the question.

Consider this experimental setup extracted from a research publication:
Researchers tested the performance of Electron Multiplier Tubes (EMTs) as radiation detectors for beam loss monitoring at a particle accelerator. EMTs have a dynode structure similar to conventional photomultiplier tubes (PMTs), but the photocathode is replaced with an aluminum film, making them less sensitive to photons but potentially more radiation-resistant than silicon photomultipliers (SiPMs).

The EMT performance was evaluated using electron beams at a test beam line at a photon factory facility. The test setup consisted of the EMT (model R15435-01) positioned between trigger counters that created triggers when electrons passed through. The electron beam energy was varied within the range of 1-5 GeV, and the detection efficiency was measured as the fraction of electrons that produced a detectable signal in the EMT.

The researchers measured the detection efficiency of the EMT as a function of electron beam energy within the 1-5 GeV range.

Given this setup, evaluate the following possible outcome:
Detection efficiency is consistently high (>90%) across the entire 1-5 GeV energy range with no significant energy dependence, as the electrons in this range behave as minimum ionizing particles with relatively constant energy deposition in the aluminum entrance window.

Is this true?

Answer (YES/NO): NO